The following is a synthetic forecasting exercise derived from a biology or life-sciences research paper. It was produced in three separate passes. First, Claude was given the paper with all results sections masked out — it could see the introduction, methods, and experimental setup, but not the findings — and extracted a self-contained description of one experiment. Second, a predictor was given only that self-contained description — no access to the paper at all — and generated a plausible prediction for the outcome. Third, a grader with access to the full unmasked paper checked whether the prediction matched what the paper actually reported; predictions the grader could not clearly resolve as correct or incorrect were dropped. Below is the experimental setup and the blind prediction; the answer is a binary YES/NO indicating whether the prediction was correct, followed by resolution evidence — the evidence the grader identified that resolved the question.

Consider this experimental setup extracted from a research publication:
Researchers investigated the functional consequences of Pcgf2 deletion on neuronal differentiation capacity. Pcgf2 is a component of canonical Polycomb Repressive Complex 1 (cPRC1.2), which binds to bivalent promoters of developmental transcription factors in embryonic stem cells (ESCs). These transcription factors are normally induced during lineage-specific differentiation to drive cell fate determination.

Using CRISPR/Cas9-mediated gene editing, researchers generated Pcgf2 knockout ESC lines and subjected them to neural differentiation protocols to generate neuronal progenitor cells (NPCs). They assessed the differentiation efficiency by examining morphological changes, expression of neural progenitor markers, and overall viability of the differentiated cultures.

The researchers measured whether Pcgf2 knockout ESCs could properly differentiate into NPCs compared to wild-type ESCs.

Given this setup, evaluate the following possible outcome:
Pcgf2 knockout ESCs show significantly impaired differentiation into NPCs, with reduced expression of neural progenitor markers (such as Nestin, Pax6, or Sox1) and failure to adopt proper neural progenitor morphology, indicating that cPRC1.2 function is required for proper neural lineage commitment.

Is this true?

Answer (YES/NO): YES